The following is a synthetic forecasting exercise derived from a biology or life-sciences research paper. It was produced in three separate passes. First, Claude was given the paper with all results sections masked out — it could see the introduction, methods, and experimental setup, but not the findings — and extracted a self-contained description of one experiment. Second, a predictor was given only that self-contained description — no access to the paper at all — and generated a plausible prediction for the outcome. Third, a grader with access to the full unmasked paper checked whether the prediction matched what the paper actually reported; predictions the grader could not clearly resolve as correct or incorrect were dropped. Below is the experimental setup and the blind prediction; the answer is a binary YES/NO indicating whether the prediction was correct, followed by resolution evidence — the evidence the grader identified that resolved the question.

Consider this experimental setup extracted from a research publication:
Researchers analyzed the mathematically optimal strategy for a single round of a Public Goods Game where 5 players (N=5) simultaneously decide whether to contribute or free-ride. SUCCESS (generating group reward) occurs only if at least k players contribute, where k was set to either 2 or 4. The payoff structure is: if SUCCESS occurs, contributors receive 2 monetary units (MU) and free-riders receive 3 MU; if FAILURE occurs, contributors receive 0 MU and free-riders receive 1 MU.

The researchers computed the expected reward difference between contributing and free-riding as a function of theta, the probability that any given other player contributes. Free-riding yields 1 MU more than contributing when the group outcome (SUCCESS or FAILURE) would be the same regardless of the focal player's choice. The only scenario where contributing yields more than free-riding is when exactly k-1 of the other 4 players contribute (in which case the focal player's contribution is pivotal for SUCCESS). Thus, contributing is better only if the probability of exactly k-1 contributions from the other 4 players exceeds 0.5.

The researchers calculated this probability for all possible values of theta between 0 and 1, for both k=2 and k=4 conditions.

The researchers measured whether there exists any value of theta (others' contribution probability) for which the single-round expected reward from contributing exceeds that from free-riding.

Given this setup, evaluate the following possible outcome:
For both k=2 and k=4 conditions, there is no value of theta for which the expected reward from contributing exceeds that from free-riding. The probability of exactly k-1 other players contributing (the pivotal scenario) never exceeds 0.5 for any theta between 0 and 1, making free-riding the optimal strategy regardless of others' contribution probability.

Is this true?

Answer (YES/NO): YES